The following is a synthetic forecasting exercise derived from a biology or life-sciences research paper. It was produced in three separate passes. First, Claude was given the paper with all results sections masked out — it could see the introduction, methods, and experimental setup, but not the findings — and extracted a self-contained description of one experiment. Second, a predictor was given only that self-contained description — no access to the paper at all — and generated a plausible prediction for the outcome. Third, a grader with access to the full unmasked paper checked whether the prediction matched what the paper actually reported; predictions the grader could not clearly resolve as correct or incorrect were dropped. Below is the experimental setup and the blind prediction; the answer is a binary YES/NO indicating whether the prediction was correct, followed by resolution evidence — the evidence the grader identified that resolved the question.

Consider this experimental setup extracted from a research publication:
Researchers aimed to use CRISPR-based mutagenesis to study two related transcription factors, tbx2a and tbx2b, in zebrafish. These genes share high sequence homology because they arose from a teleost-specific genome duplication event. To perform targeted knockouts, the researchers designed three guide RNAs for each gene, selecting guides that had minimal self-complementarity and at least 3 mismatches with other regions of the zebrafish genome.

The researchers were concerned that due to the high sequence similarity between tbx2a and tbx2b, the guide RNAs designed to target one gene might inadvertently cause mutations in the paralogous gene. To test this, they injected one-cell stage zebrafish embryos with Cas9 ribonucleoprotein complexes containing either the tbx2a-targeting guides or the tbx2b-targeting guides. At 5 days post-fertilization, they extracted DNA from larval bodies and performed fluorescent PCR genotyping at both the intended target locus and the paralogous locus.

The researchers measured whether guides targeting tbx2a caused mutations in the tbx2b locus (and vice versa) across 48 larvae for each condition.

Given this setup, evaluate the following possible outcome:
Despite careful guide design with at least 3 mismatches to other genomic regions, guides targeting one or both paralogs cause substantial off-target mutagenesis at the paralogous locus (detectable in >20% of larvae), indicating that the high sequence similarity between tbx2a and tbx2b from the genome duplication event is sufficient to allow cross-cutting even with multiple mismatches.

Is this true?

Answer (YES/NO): NO